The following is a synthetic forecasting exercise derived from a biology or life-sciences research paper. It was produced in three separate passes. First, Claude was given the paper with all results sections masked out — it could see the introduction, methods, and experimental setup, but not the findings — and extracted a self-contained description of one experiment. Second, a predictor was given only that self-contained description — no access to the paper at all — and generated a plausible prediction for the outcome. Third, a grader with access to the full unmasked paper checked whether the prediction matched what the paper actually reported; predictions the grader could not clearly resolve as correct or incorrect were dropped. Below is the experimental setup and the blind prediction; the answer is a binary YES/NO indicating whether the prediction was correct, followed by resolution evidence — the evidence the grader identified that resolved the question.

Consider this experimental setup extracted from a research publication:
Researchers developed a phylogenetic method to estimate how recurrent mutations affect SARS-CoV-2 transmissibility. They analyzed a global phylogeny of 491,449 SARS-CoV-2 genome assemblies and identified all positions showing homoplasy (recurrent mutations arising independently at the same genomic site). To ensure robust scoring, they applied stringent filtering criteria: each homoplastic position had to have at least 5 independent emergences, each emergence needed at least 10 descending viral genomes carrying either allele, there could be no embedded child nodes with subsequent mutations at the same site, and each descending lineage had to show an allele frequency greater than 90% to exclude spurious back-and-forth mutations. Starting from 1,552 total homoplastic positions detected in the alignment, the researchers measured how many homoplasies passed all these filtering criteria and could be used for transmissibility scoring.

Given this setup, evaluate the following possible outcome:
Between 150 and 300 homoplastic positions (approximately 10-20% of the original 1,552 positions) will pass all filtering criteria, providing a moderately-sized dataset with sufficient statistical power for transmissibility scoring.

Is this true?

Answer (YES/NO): NO